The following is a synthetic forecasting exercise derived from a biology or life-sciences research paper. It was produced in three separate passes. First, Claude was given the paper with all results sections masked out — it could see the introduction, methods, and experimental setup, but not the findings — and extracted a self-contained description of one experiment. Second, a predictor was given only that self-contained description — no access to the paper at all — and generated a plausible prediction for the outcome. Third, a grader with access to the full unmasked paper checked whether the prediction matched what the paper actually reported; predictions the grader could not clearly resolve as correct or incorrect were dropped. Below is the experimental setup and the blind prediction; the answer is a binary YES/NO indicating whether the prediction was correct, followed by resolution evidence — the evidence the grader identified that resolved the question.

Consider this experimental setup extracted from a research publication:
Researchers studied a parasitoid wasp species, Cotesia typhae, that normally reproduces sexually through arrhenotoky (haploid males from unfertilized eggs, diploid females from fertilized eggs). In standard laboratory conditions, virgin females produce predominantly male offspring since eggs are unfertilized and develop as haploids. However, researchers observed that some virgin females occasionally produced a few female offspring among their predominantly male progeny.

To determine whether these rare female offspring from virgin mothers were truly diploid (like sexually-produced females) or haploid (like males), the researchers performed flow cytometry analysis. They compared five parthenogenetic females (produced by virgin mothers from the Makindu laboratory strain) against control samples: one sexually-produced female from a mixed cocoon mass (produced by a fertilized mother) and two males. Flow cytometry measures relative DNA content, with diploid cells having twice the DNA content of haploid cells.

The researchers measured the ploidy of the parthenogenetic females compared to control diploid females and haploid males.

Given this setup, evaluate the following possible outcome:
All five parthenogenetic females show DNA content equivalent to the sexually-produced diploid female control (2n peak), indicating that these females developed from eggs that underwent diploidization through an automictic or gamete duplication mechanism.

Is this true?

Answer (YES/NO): YES